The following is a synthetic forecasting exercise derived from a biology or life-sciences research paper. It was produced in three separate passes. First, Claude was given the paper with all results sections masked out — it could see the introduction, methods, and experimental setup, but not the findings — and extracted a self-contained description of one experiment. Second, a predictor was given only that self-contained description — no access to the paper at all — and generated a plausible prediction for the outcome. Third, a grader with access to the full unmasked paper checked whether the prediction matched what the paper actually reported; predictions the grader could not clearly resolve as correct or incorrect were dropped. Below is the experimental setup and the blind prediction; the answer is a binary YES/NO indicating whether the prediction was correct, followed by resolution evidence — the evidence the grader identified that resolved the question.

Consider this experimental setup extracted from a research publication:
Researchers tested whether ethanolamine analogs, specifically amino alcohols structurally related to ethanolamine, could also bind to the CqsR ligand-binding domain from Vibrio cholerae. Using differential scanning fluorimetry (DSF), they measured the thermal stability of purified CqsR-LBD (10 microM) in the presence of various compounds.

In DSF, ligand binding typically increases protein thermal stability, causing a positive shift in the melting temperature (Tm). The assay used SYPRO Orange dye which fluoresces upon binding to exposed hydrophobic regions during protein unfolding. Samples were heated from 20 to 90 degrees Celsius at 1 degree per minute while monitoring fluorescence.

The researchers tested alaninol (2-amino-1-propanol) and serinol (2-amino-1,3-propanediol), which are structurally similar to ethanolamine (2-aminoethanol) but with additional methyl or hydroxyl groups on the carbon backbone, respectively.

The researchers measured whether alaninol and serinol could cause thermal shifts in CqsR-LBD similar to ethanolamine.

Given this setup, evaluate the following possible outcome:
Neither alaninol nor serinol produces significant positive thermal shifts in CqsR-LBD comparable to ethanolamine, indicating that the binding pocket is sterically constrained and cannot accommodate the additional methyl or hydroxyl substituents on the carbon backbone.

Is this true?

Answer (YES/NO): NO